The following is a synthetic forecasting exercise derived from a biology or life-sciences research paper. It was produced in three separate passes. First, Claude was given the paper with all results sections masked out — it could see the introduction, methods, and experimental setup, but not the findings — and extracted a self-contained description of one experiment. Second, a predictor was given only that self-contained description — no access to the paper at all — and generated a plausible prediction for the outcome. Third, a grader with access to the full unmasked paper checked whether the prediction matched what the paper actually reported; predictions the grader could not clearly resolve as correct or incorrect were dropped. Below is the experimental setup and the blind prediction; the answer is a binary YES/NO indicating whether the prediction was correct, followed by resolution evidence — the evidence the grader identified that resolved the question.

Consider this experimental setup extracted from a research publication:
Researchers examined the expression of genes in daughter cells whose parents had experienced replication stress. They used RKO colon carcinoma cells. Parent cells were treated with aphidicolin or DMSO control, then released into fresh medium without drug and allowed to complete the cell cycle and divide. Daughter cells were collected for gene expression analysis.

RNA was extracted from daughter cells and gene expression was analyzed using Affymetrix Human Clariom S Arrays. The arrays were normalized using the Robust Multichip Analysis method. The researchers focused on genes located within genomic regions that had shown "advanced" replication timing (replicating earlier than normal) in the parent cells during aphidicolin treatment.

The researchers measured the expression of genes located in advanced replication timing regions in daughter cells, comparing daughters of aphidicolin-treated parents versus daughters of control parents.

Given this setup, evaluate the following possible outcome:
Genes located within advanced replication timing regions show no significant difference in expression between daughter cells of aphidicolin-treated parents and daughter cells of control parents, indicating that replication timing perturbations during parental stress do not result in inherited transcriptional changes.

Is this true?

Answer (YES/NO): NO